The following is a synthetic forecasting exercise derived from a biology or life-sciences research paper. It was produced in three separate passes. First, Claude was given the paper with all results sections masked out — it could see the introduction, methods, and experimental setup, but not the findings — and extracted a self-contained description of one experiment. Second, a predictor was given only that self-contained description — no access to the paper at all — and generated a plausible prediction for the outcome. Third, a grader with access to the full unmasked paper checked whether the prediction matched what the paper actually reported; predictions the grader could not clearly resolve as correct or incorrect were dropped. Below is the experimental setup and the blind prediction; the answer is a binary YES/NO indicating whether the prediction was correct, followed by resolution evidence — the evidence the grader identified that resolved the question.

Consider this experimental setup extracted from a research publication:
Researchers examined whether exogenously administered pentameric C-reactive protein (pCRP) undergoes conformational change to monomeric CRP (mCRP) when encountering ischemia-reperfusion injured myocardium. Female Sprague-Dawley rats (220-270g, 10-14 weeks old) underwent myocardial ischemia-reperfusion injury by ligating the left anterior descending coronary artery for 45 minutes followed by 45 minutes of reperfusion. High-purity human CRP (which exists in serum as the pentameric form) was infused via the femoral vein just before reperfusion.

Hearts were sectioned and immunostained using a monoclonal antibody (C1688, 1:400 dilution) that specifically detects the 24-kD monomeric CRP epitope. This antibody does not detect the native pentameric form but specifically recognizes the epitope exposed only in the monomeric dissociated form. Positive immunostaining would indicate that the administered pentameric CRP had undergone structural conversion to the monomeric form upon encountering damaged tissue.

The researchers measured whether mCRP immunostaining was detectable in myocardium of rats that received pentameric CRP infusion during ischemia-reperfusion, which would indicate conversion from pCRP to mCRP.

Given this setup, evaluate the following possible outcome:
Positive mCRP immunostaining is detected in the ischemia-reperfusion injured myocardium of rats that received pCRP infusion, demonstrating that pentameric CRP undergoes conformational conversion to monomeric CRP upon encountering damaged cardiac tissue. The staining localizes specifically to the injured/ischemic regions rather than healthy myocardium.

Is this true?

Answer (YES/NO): YES